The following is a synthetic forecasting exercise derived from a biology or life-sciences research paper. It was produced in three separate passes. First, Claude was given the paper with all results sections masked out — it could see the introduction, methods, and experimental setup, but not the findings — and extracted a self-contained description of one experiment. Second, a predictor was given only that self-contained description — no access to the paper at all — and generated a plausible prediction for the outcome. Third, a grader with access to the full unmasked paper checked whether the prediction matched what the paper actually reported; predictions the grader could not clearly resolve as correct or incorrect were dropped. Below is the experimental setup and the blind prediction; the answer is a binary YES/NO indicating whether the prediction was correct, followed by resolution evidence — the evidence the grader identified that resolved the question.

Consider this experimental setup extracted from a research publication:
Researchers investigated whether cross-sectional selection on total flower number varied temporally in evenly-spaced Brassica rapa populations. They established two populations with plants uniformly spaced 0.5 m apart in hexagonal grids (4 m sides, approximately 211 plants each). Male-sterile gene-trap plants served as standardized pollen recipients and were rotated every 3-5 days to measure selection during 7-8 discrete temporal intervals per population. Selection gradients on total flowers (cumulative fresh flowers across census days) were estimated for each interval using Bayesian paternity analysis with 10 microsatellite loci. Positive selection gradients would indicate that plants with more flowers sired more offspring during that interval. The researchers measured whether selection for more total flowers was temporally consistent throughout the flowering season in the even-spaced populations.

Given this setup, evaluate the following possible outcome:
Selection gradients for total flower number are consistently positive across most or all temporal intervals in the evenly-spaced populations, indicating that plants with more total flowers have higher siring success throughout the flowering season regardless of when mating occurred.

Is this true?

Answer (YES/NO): YES